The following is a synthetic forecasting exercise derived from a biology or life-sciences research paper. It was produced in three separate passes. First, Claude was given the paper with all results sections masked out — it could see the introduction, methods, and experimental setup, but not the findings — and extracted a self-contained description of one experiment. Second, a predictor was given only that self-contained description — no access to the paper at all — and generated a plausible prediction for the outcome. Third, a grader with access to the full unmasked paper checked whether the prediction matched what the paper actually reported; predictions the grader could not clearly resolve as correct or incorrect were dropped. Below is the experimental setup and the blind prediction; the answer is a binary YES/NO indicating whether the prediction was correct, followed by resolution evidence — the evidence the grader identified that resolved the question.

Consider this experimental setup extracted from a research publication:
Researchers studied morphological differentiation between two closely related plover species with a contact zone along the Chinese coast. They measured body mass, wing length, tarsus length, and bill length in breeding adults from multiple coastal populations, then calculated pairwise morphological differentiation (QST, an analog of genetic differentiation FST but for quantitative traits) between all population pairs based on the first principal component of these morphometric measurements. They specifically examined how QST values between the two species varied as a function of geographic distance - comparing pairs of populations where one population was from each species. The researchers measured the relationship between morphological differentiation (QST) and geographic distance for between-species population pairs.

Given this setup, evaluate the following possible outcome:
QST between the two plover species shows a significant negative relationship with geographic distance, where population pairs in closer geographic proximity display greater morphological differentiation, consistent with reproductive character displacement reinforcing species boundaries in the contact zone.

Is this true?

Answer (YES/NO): YES